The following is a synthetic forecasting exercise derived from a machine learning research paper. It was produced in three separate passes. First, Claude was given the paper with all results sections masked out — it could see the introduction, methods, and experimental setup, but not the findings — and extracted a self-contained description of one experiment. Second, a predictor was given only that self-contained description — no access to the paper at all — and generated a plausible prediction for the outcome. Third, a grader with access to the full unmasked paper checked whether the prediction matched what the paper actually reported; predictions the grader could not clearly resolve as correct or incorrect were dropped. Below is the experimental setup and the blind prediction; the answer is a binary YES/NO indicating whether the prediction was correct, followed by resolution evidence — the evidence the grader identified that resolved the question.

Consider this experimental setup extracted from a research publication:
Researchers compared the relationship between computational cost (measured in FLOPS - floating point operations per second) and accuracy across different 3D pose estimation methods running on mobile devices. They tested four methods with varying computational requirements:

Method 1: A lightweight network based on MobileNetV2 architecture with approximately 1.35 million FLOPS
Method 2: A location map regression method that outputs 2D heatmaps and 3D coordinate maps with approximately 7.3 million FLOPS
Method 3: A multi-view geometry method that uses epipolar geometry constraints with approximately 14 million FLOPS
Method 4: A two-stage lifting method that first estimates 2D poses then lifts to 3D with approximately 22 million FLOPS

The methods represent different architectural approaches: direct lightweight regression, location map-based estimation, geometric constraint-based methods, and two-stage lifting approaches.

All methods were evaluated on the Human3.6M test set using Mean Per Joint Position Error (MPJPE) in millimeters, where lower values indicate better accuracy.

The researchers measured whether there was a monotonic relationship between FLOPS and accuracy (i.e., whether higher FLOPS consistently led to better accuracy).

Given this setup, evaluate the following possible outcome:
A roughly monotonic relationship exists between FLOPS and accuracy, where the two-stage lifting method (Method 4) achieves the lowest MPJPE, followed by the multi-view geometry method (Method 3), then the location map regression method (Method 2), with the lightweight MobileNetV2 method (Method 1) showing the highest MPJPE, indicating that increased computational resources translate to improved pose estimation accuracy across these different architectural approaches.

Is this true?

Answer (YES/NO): NO